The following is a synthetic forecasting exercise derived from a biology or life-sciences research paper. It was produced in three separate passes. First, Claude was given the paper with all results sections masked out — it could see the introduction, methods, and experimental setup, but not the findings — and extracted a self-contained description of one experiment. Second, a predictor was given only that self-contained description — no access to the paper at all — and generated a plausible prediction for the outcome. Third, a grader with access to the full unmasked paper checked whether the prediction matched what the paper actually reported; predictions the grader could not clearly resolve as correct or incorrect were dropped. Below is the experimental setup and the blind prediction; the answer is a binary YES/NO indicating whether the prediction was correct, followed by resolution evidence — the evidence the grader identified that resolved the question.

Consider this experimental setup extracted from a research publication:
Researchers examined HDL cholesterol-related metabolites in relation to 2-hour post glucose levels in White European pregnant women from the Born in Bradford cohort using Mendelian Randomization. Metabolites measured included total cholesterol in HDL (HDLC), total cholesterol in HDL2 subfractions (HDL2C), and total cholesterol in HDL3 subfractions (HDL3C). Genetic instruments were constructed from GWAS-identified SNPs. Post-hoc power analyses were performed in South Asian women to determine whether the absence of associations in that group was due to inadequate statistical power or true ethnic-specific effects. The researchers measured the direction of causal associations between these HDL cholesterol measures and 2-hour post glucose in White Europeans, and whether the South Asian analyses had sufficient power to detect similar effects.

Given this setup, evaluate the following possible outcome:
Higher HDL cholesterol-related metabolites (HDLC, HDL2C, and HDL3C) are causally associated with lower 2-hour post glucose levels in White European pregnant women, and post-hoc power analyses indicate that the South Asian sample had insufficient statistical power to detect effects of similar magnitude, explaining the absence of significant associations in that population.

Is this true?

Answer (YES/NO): NO